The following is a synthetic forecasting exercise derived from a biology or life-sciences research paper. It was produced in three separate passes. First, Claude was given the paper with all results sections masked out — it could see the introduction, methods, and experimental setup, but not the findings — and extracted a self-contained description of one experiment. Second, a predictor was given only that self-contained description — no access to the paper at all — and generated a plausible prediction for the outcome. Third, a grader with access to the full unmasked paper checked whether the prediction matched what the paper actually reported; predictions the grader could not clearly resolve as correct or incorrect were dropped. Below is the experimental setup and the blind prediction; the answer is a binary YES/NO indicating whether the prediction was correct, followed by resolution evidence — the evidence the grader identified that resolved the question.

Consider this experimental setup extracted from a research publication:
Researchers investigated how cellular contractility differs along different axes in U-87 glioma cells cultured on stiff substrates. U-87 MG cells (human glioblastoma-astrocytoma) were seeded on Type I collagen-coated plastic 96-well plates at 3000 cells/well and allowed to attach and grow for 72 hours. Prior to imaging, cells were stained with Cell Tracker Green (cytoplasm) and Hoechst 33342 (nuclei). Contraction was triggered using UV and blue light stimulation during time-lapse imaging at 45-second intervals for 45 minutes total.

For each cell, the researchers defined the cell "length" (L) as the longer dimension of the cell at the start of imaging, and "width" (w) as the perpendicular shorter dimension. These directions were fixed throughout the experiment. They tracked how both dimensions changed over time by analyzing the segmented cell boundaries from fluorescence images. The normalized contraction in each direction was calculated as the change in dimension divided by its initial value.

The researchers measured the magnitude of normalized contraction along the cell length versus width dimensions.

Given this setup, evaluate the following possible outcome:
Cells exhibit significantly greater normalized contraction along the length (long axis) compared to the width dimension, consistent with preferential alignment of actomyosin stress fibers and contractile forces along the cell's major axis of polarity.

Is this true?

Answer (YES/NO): YES